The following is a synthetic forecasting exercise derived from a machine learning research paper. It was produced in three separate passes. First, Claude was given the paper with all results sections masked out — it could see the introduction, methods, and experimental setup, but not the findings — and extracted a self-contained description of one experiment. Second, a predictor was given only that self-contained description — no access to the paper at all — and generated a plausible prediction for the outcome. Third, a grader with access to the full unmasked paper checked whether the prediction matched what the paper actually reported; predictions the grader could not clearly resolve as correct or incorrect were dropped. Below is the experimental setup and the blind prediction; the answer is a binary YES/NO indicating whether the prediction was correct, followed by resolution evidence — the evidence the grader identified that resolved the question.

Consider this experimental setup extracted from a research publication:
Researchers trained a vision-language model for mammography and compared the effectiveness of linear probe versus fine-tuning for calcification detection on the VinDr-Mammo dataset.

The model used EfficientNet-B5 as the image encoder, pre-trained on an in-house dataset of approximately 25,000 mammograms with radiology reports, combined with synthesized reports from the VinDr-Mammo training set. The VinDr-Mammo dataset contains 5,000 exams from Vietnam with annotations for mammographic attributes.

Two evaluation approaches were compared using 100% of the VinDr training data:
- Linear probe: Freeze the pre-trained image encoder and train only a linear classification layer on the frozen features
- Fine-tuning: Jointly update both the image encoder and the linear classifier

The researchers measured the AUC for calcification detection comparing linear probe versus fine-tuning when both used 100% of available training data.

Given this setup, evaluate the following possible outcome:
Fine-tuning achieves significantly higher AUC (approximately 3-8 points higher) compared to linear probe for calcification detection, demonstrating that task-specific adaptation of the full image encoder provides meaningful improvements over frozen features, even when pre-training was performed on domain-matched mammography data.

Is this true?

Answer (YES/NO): NO